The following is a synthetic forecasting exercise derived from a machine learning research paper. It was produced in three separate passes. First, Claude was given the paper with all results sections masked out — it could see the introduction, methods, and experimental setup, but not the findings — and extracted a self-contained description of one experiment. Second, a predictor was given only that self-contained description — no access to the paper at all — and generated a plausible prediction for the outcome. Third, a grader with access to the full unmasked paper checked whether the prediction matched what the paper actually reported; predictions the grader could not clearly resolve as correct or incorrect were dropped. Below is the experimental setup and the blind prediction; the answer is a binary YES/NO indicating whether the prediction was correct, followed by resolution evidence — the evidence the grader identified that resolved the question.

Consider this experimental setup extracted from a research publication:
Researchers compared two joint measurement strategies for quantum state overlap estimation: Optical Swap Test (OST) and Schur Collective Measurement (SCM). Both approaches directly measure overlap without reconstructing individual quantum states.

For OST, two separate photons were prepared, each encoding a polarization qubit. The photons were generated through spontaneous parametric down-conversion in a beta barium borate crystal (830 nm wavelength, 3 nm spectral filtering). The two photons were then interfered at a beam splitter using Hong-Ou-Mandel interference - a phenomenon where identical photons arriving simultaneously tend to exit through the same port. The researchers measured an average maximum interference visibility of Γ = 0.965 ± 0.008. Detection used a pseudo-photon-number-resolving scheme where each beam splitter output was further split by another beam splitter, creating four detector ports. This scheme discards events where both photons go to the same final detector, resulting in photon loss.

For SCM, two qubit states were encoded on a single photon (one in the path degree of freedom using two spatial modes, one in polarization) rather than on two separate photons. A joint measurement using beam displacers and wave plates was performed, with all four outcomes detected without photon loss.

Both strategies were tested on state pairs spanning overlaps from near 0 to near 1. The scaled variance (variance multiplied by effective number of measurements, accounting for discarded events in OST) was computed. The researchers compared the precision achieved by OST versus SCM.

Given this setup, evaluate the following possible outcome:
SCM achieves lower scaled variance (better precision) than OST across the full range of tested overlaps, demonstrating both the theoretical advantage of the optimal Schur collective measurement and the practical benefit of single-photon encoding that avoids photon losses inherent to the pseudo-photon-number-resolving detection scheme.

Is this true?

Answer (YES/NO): NO